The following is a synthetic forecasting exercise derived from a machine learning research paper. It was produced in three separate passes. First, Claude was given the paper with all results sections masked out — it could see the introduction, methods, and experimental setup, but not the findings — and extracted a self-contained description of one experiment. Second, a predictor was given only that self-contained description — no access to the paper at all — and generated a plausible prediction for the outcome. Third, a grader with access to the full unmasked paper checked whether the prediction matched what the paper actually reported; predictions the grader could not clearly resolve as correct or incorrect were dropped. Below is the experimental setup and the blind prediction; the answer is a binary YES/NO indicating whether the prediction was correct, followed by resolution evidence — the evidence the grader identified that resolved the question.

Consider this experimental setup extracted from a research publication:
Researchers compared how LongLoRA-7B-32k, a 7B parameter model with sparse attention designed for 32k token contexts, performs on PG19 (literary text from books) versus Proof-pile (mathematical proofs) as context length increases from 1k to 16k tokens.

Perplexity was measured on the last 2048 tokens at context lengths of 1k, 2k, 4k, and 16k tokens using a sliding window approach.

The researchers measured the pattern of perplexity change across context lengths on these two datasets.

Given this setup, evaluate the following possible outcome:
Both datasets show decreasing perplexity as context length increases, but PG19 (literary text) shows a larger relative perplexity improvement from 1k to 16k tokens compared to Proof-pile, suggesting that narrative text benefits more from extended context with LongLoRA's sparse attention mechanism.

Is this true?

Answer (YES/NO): NO